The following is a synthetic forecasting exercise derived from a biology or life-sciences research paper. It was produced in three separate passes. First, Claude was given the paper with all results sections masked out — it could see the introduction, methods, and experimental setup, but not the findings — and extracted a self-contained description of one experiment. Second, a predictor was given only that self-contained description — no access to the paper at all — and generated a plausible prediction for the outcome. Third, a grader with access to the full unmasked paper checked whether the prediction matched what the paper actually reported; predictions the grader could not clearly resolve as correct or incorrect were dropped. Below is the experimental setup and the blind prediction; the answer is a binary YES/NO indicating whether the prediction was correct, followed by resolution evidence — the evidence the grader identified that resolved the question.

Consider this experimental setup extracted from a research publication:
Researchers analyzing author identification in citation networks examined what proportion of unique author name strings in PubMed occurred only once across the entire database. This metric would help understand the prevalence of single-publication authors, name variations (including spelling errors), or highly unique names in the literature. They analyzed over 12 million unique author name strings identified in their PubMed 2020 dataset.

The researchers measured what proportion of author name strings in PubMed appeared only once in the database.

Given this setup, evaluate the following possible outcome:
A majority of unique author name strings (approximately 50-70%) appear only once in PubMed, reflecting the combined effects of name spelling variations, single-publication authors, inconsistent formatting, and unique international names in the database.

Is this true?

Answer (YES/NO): NO